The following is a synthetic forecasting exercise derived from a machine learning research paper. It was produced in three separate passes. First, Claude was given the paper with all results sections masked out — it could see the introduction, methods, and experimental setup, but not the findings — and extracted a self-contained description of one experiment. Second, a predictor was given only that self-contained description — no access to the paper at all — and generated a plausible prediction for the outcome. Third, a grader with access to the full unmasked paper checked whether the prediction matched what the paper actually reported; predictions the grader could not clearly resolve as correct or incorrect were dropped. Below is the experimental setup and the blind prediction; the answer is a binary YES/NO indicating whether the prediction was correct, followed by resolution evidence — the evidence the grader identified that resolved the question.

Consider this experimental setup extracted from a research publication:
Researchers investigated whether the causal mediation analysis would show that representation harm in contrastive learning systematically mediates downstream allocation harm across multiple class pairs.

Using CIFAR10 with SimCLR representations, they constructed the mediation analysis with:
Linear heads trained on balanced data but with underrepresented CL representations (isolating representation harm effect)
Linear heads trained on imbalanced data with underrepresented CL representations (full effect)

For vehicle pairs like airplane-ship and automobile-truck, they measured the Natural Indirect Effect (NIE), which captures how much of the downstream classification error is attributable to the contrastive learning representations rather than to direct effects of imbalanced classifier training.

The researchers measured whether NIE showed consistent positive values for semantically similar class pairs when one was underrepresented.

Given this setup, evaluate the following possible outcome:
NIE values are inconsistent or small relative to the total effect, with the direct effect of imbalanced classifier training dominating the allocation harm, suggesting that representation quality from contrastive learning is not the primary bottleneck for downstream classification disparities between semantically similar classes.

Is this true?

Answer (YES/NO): NO